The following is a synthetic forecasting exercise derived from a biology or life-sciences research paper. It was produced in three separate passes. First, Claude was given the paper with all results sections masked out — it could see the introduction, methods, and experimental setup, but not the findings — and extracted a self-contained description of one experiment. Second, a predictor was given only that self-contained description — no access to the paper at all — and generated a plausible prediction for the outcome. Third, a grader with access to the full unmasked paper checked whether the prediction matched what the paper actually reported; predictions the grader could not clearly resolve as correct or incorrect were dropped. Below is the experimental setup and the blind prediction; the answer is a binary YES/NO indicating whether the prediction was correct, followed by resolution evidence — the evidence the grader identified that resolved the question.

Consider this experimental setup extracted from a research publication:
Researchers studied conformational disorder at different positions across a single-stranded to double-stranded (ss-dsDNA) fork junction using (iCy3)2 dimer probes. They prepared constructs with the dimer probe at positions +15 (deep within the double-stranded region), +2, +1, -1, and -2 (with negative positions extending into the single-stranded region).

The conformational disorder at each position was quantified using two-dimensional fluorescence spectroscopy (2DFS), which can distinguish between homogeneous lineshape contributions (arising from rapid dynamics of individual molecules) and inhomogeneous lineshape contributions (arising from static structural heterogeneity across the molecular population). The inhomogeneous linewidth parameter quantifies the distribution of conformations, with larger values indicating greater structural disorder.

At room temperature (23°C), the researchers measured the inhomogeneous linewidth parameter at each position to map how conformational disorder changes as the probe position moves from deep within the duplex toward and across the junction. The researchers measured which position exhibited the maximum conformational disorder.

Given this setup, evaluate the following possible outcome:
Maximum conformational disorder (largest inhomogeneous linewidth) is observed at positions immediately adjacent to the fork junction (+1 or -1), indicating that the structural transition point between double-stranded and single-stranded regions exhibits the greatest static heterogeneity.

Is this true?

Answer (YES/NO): YES